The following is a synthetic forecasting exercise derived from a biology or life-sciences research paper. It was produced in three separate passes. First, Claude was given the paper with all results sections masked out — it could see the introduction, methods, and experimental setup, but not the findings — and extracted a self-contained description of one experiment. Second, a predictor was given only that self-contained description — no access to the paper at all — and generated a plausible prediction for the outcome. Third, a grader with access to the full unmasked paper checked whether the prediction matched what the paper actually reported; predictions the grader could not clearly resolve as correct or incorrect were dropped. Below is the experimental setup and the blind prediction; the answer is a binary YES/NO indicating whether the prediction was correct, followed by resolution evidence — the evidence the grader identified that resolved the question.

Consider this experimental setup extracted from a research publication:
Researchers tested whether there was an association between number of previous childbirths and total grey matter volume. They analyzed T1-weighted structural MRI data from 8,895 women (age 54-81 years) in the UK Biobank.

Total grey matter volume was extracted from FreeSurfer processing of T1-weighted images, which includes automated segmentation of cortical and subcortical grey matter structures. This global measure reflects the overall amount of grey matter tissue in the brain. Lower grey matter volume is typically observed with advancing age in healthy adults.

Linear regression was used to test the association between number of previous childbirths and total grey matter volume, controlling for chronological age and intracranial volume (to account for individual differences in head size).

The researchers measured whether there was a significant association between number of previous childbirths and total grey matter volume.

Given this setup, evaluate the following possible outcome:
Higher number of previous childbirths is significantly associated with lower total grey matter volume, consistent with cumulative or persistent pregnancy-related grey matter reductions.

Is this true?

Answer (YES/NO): NO